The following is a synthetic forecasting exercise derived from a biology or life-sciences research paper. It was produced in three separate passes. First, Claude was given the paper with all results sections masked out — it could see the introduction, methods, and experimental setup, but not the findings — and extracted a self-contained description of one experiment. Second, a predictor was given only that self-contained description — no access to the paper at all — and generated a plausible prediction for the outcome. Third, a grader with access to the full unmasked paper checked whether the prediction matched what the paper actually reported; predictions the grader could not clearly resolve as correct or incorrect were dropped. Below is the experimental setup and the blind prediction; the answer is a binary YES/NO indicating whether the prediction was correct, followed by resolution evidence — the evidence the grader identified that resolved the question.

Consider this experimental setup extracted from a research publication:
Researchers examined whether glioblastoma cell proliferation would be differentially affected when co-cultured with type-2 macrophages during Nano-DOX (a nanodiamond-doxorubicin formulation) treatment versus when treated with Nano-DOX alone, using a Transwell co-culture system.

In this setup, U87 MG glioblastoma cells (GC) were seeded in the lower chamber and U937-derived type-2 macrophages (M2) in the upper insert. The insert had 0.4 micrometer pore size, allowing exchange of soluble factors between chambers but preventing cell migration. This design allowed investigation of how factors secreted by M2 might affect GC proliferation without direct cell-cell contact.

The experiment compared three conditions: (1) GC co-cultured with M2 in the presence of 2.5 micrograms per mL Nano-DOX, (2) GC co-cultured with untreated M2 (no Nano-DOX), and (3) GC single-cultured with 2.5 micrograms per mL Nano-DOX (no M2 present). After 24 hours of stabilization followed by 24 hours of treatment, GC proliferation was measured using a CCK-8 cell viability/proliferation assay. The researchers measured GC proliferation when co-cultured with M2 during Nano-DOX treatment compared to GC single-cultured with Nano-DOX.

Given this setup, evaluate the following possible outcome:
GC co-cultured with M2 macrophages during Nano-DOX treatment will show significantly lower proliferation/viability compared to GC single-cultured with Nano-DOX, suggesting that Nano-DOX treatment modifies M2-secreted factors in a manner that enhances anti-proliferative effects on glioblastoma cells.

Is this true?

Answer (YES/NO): YES